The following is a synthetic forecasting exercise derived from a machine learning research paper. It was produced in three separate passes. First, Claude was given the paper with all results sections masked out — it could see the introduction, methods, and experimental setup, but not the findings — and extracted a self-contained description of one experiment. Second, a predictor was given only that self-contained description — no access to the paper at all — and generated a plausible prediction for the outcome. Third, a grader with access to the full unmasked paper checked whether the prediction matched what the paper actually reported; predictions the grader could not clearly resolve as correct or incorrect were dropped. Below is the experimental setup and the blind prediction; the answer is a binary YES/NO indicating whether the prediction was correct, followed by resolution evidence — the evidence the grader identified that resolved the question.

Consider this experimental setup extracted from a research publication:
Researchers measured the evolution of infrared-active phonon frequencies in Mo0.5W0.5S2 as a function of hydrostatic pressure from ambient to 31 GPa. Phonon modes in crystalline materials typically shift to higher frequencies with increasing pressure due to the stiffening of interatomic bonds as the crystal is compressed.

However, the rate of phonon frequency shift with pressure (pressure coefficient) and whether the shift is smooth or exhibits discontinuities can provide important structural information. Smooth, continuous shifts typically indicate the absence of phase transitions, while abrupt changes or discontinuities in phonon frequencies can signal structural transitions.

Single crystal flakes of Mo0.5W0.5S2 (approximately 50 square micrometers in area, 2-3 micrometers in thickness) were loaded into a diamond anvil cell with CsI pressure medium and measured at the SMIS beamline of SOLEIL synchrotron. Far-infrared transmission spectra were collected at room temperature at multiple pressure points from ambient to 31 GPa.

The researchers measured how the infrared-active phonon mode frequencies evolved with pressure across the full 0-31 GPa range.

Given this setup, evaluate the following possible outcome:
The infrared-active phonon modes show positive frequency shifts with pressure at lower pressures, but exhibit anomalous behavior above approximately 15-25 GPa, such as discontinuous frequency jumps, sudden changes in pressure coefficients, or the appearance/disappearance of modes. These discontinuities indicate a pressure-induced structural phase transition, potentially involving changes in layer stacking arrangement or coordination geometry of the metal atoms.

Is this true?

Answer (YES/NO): NO